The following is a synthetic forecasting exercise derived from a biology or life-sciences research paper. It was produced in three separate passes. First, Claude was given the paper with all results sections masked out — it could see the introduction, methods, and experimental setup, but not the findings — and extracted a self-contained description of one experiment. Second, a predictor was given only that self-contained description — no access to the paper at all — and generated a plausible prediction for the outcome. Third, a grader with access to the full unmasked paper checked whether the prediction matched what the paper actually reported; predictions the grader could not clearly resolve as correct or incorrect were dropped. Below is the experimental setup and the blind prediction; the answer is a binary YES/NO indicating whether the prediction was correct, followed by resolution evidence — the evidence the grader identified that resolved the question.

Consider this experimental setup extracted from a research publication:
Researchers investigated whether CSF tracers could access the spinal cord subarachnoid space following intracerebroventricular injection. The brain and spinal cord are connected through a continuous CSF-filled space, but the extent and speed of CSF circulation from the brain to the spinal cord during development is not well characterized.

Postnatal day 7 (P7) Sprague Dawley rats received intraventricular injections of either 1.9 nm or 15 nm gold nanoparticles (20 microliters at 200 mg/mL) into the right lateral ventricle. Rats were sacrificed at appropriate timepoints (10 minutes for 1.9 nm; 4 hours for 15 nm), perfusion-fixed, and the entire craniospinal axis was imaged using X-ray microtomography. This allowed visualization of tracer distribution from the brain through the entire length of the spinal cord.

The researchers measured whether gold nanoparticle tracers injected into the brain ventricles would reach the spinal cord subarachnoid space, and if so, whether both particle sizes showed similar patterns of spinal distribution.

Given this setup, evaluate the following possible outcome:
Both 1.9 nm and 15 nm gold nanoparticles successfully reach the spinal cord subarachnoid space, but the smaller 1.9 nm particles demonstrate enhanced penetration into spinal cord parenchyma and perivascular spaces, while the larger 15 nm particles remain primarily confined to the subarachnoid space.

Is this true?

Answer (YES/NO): YES